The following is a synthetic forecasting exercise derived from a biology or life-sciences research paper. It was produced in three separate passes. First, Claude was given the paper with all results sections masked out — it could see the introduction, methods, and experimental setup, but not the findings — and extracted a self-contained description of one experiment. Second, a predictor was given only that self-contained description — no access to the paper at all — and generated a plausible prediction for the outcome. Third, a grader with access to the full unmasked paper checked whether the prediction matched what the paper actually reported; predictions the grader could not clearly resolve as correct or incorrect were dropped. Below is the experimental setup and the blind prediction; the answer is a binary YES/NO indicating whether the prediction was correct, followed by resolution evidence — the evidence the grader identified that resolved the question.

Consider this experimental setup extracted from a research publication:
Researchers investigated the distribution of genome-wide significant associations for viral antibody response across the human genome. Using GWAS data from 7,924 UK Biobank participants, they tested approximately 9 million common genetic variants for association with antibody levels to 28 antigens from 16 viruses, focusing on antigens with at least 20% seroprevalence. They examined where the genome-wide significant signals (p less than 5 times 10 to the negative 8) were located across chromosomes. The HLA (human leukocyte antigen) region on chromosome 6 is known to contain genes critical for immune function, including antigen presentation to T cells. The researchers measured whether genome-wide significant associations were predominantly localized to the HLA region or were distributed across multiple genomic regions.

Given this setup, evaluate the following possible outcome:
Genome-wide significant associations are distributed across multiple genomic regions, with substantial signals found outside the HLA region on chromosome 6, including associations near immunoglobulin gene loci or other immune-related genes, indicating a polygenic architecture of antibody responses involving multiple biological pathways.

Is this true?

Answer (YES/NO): NO